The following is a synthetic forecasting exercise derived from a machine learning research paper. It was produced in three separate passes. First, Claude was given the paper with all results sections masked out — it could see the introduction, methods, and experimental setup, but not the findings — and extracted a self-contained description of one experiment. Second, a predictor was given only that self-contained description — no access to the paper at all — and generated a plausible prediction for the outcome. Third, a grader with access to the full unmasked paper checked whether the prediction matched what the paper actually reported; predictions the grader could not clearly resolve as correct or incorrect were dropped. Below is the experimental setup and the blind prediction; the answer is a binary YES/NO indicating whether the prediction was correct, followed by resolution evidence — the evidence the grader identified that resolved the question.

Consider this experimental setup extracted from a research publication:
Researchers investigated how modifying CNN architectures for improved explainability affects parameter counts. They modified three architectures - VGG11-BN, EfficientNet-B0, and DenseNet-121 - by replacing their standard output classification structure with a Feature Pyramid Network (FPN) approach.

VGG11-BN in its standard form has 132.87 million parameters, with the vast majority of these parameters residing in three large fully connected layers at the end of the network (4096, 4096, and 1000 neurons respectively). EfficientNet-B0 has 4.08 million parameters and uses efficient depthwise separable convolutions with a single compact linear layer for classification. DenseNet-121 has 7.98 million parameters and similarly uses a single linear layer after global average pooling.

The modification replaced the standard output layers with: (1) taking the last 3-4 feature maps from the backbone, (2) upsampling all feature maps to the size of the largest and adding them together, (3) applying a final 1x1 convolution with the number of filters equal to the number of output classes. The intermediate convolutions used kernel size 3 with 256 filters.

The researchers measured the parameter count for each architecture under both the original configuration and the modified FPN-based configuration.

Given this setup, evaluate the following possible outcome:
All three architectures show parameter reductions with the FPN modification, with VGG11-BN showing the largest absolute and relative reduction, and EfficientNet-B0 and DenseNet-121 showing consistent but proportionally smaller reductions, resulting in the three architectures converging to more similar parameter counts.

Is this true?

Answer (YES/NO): NO